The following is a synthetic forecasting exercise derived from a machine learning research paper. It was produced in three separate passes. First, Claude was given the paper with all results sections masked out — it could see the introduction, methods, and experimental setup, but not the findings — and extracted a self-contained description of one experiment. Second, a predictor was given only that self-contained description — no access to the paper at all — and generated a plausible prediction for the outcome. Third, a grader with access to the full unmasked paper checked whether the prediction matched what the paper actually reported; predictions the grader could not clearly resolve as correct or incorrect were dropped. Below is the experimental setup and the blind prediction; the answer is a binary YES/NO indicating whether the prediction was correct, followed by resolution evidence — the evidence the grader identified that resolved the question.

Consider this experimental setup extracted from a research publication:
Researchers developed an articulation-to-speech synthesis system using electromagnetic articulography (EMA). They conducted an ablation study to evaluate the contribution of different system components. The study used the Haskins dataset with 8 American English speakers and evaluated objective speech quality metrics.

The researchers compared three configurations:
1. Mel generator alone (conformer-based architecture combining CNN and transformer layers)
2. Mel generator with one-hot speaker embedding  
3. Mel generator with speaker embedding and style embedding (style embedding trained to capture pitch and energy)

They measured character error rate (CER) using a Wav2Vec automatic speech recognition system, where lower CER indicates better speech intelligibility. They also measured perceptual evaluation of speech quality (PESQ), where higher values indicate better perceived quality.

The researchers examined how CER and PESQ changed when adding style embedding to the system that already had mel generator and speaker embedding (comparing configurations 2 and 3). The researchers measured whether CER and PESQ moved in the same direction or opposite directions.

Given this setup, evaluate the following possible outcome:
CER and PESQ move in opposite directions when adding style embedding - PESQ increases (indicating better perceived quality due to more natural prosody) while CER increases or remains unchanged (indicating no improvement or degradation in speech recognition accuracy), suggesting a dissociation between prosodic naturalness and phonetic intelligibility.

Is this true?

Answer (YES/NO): YES